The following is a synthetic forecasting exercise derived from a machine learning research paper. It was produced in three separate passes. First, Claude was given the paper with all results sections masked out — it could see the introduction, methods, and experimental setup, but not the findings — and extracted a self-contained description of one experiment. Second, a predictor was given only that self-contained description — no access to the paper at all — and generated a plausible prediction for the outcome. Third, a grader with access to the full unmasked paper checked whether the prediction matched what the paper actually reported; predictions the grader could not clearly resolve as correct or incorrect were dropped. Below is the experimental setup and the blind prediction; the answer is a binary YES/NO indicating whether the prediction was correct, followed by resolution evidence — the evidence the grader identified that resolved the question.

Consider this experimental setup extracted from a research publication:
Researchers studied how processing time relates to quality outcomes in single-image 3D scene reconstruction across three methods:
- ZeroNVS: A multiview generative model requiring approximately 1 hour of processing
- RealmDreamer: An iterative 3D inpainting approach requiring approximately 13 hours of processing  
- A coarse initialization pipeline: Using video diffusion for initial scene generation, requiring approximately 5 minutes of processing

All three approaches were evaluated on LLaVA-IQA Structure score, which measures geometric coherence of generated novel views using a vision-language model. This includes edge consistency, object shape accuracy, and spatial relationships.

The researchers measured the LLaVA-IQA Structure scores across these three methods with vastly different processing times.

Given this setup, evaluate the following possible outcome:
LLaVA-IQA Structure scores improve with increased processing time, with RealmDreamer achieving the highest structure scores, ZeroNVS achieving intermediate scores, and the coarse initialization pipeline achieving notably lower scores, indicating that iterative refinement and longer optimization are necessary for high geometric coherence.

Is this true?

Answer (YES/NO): NO